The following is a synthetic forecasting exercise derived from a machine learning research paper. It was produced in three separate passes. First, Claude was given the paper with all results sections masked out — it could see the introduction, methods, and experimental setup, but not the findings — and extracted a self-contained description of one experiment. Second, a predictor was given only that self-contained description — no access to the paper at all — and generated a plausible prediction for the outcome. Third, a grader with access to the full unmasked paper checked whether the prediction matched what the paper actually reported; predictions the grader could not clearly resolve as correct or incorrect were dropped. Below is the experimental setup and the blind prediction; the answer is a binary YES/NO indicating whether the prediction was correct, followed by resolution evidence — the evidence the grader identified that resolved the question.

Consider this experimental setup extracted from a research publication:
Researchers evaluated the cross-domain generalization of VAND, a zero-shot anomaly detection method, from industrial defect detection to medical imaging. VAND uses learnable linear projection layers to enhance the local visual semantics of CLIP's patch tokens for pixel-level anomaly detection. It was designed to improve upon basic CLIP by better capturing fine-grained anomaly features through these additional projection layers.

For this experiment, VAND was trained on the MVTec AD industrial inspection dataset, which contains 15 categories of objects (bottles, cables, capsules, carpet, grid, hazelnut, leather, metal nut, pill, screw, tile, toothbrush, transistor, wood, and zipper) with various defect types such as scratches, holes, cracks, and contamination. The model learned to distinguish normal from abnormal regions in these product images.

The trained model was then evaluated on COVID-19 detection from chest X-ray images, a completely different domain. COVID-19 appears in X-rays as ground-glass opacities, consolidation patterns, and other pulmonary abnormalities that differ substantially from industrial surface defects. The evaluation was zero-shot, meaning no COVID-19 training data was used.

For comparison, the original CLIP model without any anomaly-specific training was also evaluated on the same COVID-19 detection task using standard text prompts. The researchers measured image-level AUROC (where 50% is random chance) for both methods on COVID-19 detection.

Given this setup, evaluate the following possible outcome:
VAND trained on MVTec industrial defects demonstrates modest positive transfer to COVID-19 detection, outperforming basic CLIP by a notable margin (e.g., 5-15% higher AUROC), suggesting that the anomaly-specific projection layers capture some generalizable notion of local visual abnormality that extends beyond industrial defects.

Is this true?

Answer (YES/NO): NO